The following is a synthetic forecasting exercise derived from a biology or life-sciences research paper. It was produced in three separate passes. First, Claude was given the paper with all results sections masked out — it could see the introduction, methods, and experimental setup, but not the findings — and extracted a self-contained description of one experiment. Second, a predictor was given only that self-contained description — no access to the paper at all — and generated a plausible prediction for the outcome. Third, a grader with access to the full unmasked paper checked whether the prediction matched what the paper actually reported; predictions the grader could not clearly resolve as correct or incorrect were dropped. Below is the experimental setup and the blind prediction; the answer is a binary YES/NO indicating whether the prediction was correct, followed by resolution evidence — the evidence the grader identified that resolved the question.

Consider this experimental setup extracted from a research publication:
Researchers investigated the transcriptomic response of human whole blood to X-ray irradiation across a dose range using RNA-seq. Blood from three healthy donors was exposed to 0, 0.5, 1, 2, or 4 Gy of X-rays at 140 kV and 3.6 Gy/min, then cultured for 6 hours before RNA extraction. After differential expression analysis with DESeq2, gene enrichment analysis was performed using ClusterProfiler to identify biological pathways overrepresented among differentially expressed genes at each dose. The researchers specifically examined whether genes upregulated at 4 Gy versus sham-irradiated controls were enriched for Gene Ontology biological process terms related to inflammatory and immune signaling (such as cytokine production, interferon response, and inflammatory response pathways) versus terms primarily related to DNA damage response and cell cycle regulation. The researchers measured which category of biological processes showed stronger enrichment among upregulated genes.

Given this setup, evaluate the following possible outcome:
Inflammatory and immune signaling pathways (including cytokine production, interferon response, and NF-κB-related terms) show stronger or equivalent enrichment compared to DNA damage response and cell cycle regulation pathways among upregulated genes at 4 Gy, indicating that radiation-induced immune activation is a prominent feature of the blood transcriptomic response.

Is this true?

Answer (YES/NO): NO